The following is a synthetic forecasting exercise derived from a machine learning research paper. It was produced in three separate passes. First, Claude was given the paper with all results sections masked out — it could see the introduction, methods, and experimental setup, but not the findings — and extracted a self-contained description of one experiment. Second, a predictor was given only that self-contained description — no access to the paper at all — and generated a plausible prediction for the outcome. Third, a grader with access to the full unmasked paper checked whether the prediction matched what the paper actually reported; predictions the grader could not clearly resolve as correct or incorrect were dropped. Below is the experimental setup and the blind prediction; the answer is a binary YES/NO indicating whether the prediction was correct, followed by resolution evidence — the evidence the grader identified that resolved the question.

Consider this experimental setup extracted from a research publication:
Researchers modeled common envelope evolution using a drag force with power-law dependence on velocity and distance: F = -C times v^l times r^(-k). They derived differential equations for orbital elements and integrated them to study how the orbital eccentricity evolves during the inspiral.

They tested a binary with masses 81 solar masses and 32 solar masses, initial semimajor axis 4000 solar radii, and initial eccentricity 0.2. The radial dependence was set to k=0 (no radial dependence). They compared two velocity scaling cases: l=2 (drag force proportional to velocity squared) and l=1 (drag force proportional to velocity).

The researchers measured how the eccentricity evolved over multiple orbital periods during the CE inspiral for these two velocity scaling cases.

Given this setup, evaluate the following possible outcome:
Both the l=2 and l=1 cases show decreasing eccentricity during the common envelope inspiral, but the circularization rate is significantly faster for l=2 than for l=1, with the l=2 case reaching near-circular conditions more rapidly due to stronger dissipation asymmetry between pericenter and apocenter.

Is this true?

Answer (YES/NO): NO